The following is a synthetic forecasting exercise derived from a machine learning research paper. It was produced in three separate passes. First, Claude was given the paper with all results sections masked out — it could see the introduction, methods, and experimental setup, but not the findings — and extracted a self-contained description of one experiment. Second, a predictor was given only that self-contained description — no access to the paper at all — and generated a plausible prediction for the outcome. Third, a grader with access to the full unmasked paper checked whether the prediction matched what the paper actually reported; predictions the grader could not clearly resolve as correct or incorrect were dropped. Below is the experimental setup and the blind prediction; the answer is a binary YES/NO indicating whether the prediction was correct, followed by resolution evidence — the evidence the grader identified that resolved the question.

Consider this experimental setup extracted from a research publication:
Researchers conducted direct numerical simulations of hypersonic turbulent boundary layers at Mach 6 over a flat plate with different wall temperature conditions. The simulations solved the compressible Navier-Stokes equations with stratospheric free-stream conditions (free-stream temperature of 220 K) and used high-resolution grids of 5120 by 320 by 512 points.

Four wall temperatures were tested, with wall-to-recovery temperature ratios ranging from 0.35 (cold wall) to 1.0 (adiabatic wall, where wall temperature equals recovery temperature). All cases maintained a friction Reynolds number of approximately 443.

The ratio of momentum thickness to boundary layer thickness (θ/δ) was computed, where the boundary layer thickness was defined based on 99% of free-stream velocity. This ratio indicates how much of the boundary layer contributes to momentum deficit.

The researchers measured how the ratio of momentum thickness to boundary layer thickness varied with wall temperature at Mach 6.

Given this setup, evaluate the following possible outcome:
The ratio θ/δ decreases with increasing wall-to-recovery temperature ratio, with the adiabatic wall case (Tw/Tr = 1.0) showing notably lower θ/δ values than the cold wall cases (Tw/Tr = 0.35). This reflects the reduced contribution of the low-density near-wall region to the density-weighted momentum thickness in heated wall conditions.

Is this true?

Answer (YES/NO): YES